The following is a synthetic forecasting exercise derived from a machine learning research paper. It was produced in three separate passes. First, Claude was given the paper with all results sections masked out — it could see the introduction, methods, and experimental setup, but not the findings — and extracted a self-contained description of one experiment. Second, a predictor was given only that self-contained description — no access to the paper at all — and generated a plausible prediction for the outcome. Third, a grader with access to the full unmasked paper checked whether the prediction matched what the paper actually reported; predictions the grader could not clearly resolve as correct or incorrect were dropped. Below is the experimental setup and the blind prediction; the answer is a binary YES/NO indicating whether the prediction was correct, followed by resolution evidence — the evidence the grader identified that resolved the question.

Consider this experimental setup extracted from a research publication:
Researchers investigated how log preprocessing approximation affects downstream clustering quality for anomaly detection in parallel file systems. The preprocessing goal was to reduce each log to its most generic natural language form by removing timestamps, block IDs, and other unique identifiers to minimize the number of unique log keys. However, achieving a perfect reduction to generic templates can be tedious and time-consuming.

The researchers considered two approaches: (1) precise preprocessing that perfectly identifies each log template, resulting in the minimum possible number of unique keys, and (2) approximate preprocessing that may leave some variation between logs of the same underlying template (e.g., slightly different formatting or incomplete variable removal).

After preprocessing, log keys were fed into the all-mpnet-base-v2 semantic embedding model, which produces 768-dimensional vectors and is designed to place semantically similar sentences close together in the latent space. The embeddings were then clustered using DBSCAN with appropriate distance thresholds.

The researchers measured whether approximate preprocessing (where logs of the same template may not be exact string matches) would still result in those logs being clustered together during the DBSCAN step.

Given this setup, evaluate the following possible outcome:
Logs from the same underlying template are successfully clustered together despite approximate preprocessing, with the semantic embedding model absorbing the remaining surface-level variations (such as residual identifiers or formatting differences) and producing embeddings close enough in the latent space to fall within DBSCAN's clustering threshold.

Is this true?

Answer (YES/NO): YES